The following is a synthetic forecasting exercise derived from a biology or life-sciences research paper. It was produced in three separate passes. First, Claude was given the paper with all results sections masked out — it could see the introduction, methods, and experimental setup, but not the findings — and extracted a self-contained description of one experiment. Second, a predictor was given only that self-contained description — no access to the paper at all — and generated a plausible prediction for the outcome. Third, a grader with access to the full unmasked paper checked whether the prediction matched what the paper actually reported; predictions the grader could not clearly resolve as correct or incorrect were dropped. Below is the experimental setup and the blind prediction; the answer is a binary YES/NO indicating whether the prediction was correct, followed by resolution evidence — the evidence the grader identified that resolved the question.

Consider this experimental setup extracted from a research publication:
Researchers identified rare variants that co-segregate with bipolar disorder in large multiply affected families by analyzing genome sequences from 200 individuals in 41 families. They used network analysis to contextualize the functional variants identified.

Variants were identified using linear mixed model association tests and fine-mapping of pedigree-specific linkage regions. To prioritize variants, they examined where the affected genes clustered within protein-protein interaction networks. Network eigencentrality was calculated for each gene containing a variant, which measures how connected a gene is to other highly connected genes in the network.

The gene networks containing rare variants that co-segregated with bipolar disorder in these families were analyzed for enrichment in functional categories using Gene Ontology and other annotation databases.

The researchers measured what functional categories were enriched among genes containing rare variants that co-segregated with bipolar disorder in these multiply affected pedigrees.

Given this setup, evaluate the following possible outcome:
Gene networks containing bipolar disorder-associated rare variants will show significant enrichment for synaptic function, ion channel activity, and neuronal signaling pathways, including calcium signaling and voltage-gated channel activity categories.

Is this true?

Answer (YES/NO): NO